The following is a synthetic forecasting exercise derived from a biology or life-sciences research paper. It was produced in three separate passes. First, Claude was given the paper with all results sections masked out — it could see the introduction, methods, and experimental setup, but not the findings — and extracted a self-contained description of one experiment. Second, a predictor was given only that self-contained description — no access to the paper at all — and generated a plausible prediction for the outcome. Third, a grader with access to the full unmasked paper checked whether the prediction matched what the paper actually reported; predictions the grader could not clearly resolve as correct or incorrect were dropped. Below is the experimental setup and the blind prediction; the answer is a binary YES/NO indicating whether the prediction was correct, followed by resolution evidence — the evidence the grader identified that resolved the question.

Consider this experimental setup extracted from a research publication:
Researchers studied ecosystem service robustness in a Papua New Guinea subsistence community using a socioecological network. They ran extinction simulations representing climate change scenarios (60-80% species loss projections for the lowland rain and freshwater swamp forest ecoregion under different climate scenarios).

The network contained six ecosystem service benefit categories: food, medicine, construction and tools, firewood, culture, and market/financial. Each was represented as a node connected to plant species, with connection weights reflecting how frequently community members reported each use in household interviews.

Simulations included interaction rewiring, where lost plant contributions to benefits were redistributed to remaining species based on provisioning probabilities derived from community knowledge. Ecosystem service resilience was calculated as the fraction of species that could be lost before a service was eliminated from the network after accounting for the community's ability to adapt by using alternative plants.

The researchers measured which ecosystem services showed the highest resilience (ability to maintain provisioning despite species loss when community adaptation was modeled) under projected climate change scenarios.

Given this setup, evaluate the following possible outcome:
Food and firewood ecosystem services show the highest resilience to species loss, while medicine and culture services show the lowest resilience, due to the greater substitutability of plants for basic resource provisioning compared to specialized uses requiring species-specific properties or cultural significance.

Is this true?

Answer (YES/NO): NO